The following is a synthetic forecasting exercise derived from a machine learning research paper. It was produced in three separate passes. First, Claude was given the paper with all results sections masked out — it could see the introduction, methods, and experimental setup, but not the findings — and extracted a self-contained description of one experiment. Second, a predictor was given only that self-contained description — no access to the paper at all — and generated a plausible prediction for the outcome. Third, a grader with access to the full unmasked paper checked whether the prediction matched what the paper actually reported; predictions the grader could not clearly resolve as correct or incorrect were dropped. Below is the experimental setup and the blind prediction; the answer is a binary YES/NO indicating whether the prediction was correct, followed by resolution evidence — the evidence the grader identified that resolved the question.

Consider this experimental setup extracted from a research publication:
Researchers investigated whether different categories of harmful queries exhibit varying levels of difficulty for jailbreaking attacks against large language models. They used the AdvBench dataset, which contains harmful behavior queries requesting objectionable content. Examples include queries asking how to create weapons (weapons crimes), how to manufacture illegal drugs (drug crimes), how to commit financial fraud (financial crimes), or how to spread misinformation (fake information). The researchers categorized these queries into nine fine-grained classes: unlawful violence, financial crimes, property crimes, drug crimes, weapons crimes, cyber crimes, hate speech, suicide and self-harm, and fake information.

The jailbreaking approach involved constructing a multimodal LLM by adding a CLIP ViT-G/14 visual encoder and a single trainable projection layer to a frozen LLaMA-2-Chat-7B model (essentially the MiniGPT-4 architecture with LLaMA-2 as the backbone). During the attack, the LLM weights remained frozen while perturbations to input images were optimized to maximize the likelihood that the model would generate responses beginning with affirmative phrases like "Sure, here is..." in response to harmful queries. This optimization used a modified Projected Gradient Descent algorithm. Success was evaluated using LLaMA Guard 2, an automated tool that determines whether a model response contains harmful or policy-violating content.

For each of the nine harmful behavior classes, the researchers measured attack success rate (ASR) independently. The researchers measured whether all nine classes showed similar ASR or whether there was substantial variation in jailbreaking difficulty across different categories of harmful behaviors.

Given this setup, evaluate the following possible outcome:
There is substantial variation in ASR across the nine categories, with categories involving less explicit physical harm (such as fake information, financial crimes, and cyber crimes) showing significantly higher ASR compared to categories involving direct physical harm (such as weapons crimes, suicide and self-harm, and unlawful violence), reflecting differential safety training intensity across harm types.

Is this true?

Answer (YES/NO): NO